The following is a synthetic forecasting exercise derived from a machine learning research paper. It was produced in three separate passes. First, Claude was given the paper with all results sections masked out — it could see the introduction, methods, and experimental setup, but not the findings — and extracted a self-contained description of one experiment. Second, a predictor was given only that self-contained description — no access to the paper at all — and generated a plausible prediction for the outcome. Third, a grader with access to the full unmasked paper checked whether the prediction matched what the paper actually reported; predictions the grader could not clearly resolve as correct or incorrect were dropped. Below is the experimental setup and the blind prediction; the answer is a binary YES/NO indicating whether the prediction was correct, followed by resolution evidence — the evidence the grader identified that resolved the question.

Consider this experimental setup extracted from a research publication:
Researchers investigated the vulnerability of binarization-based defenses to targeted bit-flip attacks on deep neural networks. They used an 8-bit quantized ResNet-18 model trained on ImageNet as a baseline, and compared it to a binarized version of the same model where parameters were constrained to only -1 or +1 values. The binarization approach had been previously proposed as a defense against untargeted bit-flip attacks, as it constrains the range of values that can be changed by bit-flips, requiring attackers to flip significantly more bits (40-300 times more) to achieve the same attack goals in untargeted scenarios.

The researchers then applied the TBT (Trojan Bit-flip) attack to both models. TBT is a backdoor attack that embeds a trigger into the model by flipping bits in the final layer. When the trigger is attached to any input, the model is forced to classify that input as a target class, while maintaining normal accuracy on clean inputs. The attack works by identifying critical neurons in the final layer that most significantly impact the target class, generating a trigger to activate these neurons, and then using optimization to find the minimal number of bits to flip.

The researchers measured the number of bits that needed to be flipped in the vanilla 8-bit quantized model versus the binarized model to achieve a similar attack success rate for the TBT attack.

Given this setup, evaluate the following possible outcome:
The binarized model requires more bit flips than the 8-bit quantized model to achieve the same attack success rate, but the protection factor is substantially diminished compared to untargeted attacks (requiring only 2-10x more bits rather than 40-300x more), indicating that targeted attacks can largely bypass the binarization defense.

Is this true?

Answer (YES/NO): NO